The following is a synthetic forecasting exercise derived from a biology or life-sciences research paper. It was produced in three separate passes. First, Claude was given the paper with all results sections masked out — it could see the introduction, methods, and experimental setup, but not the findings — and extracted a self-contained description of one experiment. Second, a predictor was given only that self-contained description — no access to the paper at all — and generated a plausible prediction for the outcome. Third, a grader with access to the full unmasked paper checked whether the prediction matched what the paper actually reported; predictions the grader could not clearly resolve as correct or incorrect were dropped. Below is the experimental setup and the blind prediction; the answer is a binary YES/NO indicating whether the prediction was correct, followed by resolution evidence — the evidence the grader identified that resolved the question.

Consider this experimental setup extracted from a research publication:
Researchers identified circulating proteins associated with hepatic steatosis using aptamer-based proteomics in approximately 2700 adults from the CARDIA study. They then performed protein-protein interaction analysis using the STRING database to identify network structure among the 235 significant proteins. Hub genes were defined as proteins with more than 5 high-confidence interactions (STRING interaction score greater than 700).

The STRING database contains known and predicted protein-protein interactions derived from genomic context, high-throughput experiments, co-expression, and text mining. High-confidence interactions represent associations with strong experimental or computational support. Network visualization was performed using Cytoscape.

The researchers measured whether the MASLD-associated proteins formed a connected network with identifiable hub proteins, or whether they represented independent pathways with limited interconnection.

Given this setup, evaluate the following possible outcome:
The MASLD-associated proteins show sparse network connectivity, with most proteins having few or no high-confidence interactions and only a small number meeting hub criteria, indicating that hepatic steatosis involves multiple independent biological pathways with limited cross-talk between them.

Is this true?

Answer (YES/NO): NO